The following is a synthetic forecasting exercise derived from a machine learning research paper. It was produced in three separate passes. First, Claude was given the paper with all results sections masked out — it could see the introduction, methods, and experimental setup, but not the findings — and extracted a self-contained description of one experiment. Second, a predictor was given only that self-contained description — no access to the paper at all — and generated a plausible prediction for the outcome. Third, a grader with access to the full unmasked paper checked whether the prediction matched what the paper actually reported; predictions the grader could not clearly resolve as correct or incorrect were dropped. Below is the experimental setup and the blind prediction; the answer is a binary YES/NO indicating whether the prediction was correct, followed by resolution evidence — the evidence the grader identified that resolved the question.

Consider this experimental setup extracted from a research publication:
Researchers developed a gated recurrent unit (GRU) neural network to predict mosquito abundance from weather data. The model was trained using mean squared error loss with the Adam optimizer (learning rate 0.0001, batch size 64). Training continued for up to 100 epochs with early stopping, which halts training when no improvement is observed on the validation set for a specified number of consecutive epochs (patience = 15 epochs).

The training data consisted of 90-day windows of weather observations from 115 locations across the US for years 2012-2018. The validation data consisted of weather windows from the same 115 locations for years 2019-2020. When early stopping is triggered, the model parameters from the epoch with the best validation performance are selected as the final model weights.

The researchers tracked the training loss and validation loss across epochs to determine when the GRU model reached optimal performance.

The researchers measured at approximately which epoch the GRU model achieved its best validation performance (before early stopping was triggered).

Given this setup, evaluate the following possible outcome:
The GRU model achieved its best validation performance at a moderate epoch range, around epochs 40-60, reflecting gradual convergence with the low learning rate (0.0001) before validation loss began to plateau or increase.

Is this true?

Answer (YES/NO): NO